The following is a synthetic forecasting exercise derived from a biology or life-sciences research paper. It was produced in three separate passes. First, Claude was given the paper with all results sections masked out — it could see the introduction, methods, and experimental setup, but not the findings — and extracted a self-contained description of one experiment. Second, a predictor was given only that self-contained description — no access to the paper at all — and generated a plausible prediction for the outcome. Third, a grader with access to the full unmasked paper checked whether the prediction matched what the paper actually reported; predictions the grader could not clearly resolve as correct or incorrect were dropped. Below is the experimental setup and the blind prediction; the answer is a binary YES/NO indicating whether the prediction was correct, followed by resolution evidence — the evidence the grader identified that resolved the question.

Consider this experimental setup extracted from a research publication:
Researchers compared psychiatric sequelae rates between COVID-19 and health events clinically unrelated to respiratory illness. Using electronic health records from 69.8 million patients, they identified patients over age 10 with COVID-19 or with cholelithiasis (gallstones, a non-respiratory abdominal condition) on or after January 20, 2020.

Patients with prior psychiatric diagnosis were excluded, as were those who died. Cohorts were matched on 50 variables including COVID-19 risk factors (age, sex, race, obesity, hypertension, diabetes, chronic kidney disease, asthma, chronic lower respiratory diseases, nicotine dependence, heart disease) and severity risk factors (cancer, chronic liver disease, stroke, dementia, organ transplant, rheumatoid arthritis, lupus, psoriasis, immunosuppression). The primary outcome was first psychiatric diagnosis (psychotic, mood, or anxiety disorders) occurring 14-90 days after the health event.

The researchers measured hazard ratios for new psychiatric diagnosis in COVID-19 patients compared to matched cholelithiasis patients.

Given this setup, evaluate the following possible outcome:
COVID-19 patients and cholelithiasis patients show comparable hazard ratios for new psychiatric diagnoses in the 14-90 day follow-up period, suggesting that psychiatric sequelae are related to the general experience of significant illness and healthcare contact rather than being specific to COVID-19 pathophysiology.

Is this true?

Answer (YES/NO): NO